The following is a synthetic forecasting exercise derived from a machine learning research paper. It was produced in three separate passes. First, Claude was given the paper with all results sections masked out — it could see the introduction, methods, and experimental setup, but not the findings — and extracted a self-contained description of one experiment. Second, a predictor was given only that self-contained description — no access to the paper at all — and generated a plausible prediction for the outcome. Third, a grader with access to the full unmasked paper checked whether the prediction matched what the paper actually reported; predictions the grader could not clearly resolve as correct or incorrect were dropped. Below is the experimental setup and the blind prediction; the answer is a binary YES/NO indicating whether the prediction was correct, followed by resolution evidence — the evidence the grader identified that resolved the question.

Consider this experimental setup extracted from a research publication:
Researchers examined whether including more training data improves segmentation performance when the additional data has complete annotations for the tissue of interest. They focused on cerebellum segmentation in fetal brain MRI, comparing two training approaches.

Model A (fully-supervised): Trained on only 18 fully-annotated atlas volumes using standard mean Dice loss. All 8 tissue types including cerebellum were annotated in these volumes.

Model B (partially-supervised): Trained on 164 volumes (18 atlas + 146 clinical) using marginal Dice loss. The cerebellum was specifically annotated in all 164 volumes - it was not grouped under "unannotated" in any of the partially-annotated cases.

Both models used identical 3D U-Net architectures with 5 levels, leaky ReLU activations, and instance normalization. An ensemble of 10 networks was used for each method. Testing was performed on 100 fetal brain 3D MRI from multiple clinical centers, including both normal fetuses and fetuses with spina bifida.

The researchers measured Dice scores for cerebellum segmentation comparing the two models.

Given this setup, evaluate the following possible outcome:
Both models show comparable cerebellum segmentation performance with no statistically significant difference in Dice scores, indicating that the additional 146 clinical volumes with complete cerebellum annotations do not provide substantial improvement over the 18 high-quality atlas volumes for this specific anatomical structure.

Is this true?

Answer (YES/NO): NO